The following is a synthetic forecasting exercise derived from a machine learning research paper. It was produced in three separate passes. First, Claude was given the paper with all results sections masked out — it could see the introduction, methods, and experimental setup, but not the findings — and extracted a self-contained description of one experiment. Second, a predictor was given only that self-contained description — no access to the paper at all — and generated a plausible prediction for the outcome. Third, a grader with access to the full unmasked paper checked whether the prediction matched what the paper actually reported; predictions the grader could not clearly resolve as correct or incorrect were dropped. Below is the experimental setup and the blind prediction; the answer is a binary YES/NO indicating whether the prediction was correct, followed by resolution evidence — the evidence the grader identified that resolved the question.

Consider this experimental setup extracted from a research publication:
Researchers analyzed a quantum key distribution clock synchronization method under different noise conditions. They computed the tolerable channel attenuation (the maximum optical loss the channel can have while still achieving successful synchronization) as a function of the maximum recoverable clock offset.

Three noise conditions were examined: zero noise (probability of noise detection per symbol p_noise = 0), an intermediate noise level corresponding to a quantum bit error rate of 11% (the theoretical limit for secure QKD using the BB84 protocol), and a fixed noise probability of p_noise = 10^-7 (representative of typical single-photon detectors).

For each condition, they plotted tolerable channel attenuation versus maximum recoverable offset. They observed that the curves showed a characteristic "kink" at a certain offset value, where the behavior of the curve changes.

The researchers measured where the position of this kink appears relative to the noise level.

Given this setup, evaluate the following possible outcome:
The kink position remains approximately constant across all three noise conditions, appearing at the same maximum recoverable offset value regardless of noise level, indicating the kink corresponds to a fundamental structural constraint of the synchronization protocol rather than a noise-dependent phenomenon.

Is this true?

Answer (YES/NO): NO